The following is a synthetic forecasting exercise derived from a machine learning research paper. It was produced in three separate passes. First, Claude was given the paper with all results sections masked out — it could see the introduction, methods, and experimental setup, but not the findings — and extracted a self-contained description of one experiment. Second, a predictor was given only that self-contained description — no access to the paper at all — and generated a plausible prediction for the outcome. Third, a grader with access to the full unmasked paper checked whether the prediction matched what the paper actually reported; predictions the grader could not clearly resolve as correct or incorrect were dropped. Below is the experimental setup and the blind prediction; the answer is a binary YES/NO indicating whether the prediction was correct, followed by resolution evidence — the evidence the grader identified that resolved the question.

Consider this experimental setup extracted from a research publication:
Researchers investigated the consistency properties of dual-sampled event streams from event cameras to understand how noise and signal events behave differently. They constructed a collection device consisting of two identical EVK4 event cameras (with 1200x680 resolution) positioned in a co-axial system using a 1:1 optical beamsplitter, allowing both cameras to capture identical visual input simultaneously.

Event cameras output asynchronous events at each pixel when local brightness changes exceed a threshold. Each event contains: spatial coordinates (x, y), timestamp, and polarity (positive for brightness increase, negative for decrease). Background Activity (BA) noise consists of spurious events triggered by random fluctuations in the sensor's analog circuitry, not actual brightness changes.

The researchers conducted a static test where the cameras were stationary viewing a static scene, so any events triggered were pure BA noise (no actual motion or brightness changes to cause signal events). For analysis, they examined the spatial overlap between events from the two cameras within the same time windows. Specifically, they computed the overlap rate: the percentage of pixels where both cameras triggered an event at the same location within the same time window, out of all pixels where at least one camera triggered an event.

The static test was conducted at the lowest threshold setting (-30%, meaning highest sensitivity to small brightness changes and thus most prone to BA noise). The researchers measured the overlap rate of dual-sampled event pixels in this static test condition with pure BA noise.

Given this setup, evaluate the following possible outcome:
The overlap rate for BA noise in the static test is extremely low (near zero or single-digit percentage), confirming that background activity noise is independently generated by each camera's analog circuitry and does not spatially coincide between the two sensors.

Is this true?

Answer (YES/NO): YES